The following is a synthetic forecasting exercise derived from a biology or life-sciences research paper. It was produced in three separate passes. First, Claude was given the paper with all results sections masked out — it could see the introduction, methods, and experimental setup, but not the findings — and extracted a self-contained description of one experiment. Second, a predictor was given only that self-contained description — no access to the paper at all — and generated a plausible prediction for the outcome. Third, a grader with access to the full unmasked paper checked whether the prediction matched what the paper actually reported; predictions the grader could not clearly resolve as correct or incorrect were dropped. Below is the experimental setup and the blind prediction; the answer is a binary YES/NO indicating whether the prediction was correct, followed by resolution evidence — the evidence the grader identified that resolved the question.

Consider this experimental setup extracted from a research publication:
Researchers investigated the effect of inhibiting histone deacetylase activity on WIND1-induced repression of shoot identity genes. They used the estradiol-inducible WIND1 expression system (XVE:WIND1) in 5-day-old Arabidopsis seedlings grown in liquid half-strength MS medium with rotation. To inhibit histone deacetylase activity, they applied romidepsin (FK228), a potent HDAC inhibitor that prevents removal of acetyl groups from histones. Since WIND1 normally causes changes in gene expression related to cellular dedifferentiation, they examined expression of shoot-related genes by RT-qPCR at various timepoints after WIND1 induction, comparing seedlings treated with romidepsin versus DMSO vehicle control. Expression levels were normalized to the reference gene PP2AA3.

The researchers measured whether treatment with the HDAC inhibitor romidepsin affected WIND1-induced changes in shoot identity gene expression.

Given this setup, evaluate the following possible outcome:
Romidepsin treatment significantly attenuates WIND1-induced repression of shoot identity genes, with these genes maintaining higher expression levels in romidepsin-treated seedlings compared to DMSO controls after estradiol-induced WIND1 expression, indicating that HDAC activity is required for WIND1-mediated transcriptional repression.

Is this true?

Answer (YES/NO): YES